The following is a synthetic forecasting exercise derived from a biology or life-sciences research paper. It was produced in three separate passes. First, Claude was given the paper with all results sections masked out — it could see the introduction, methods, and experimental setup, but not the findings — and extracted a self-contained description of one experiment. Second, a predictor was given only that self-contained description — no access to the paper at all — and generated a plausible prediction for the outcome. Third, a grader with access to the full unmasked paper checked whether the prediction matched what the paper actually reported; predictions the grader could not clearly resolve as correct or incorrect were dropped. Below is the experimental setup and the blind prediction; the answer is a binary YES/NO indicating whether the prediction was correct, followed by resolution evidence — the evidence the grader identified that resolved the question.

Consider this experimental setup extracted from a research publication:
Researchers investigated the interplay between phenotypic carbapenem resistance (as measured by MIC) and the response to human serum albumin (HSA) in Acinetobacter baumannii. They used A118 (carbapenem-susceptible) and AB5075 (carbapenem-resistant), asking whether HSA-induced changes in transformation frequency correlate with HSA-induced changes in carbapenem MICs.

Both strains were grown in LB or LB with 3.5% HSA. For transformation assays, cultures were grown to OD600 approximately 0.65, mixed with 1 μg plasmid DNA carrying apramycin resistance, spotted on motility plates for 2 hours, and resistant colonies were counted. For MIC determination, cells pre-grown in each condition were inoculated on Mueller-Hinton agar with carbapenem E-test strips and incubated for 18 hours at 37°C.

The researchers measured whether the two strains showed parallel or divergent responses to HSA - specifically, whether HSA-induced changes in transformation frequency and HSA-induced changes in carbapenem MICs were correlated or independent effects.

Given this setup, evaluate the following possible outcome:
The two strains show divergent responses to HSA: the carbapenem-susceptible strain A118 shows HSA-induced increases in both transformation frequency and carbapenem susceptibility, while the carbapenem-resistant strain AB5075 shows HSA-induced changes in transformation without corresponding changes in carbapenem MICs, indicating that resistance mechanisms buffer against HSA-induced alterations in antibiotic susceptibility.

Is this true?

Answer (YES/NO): NO